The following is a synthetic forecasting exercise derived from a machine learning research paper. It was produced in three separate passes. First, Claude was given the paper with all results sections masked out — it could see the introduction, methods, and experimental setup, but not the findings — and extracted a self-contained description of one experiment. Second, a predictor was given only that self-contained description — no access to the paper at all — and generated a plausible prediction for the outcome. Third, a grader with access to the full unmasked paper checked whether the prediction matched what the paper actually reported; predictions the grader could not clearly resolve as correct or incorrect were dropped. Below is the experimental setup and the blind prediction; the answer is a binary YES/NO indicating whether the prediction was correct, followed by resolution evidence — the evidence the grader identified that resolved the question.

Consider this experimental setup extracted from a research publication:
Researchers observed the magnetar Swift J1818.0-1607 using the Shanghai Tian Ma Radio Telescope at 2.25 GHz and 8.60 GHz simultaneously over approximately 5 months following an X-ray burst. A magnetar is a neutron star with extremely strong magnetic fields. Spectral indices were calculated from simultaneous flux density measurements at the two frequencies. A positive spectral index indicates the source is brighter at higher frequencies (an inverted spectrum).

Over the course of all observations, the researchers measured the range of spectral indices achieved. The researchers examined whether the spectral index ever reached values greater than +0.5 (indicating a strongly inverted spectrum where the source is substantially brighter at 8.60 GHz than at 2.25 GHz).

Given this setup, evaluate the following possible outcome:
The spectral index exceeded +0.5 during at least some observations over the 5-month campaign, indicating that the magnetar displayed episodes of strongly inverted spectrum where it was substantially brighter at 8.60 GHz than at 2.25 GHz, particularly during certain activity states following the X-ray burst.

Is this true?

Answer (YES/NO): YES